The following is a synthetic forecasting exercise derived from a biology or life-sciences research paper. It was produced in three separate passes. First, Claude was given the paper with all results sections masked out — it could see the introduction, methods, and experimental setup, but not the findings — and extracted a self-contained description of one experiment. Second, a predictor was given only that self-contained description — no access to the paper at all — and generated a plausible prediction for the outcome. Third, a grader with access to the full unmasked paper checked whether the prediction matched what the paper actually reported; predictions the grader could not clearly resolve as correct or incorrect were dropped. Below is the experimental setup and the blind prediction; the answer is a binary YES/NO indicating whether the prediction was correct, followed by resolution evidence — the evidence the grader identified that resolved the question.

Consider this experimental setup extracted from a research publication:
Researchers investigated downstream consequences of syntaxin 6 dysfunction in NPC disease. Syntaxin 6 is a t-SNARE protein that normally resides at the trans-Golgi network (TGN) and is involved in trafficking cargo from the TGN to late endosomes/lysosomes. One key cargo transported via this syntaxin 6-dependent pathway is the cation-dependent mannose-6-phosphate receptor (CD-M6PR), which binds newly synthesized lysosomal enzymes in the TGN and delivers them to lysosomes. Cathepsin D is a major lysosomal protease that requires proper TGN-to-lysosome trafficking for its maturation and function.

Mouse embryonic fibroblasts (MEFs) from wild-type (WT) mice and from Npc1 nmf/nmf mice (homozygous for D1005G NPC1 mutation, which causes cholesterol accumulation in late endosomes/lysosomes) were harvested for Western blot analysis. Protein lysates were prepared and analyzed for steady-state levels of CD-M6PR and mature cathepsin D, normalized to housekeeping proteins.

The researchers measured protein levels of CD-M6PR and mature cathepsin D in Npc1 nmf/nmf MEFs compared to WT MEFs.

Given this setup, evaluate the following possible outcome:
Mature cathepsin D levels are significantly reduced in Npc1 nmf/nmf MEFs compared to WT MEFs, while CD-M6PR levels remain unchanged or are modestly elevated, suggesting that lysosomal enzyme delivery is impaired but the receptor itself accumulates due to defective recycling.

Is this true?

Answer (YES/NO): NO